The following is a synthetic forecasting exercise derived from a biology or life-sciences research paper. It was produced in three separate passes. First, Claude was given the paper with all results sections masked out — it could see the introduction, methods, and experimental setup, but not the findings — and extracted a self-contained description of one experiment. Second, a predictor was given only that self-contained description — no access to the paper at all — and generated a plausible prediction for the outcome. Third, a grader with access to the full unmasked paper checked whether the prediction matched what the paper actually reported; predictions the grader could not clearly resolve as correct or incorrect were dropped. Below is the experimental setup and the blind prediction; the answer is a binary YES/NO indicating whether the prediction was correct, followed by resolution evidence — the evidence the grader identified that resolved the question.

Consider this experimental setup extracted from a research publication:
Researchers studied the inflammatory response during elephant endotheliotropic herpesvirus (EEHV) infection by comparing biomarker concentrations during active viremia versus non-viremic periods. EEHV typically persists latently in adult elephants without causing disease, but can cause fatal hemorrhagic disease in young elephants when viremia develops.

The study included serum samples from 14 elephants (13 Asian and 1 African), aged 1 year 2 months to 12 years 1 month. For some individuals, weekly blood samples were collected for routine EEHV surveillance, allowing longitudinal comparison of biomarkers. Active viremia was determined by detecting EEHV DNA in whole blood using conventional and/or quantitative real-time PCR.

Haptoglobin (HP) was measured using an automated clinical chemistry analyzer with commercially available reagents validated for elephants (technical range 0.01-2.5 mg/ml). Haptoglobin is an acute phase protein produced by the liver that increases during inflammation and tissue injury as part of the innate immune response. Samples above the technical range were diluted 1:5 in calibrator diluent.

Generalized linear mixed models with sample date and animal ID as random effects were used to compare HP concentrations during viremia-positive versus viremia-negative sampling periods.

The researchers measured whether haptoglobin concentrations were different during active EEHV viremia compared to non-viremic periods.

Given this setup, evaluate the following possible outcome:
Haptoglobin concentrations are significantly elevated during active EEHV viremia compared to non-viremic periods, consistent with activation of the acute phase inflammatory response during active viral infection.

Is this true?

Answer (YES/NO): YES